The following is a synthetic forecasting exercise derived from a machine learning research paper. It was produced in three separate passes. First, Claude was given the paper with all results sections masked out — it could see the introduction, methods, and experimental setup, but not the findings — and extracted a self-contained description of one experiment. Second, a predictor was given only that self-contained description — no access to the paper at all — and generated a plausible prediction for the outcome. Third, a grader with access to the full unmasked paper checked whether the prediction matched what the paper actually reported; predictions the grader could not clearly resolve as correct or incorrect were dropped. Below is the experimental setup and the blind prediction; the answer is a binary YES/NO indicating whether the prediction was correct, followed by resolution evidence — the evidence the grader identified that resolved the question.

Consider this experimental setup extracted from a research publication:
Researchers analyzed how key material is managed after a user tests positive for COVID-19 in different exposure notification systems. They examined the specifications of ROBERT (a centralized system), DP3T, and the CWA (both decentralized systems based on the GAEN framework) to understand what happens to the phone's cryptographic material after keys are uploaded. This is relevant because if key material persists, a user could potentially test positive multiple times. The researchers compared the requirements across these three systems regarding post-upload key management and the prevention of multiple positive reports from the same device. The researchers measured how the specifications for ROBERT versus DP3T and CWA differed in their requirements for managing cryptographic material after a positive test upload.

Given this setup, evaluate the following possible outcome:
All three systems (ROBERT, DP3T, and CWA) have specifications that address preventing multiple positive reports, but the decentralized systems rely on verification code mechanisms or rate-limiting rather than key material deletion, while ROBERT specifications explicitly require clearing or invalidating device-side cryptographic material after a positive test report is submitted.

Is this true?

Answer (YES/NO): NO